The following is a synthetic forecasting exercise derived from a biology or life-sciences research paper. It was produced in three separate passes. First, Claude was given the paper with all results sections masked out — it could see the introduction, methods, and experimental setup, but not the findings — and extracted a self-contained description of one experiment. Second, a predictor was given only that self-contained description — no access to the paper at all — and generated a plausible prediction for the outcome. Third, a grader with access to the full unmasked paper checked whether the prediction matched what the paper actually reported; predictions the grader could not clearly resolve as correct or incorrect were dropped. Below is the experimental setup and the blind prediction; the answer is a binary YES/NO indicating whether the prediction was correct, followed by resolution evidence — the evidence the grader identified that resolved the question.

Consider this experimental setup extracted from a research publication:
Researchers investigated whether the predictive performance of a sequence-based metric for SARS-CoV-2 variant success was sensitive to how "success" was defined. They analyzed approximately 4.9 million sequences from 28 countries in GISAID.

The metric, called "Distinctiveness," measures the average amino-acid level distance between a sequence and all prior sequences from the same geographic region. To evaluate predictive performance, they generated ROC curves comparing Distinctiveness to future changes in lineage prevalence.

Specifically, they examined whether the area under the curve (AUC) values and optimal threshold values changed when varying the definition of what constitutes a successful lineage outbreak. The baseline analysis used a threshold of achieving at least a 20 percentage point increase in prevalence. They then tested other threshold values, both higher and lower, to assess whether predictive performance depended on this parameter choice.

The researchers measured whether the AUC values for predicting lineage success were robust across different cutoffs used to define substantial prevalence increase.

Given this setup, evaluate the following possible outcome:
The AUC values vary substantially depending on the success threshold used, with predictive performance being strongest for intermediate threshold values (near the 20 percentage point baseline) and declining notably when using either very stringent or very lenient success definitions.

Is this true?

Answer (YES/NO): NO